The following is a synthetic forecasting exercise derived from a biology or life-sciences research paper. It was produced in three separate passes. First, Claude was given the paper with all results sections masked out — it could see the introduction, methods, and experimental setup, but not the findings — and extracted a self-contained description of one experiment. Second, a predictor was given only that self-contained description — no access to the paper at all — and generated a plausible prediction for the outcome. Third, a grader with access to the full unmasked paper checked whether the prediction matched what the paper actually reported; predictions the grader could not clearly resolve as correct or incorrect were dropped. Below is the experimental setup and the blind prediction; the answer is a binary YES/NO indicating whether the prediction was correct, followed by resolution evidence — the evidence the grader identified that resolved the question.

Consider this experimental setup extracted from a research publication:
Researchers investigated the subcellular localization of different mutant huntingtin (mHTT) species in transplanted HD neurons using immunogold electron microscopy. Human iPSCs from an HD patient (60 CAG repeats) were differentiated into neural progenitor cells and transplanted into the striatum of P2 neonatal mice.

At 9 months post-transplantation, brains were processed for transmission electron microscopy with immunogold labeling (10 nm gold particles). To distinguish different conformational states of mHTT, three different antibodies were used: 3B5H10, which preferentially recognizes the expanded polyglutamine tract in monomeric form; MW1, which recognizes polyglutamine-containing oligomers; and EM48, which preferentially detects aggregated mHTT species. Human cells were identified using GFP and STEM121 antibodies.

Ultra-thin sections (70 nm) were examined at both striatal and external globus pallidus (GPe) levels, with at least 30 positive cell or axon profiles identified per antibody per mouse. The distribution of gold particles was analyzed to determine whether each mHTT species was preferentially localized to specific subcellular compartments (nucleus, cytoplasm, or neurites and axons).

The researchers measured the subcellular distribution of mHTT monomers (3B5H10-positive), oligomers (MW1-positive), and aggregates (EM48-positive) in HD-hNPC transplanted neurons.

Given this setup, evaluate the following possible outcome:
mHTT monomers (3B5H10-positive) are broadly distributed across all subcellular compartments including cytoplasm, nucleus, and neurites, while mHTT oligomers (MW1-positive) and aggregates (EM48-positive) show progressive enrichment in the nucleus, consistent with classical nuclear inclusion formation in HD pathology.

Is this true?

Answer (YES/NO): NO